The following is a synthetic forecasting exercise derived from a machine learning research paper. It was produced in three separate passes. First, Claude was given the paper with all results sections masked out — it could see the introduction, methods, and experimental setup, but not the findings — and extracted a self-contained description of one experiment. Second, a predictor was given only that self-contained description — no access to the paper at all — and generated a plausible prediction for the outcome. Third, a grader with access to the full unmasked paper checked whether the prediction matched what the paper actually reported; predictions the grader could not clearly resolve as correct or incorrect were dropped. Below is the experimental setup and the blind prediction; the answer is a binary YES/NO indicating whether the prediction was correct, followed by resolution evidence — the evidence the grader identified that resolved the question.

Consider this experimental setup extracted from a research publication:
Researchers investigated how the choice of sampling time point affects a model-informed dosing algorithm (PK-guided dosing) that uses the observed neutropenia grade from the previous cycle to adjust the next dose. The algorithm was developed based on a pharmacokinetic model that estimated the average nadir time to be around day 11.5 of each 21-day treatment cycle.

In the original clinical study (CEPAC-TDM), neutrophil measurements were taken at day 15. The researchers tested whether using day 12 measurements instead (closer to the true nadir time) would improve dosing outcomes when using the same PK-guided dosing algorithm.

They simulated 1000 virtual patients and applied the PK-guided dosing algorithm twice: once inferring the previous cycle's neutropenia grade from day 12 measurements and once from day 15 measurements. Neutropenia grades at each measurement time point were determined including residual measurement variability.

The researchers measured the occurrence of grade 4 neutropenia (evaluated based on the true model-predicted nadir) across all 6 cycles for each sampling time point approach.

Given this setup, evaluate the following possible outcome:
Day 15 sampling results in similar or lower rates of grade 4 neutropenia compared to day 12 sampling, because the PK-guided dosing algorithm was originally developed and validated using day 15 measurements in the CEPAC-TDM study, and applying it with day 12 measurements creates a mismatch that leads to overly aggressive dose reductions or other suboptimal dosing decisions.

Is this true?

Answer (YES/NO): NO